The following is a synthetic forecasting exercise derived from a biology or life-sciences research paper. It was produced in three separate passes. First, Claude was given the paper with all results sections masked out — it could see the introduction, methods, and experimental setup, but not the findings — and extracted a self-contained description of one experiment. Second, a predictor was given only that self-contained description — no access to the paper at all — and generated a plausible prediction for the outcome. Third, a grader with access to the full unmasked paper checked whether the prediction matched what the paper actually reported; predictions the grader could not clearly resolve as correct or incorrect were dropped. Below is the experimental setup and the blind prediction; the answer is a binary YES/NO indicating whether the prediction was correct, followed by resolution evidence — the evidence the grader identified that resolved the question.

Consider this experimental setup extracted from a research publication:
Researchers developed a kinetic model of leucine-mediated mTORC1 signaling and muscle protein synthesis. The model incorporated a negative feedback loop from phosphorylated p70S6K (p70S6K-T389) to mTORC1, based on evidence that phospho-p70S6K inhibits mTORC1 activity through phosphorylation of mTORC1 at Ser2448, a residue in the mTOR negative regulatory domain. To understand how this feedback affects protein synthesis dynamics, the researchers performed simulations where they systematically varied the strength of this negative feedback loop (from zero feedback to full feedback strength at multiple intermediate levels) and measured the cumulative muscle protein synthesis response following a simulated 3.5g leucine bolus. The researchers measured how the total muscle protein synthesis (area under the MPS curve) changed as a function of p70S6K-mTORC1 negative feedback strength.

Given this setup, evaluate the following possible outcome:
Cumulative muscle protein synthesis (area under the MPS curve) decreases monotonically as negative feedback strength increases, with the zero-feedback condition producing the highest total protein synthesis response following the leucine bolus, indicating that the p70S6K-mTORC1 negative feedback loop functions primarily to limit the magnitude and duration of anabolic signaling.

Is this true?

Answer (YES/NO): YES